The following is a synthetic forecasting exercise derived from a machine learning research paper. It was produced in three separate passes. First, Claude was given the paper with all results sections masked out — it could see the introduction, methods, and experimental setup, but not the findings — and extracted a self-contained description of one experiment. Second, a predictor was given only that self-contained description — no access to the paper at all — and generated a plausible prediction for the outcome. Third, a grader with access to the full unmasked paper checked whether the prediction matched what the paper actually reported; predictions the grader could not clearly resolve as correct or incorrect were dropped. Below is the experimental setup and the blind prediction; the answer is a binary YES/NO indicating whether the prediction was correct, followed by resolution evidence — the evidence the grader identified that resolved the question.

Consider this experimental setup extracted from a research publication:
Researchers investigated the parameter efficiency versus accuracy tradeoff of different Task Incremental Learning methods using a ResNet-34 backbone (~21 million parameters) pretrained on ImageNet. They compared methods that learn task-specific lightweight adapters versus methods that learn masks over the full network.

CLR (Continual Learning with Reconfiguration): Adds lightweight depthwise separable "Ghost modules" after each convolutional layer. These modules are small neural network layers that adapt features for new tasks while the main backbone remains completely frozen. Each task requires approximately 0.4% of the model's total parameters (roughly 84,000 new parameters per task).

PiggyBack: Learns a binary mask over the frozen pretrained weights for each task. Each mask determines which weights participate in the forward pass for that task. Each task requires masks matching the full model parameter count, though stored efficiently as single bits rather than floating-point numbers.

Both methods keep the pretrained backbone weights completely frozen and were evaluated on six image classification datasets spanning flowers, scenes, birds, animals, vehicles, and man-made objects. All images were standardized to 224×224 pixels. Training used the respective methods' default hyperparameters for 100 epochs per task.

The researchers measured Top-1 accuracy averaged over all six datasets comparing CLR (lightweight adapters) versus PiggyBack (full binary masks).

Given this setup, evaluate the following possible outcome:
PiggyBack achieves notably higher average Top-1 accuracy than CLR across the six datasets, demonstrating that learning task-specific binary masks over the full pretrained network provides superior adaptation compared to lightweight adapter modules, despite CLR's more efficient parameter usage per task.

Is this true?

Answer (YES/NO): YES